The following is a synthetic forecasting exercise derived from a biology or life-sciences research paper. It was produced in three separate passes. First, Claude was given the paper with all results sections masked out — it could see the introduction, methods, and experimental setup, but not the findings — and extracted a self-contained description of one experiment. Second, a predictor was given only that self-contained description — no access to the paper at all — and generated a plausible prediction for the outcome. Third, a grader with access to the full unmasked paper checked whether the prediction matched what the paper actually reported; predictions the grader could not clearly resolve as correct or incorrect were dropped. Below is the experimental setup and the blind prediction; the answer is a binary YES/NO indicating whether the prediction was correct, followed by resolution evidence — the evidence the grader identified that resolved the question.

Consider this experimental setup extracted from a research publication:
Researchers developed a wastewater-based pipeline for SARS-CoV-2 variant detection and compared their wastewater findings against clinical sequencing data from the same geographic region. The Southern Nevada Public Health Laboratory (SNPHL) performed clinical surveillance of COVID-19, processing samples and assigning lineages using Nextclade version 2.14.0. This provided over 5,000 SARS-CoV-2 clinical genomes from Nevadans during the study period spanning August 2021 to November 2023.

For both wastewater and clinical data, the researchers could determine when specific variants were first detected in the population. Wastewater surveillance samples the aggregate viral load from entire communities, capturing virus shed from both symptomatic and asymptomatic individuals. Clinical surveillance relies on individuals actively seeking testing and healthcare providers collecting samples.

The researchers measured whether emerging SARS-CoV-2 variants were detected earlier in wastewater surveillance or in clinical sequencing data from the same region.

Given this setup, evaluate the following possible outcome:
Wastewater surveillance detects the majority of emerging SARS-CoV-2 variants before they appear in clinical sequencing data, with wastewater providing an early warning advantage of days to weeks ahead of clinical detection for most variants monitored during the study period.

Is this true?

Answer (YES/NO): YES